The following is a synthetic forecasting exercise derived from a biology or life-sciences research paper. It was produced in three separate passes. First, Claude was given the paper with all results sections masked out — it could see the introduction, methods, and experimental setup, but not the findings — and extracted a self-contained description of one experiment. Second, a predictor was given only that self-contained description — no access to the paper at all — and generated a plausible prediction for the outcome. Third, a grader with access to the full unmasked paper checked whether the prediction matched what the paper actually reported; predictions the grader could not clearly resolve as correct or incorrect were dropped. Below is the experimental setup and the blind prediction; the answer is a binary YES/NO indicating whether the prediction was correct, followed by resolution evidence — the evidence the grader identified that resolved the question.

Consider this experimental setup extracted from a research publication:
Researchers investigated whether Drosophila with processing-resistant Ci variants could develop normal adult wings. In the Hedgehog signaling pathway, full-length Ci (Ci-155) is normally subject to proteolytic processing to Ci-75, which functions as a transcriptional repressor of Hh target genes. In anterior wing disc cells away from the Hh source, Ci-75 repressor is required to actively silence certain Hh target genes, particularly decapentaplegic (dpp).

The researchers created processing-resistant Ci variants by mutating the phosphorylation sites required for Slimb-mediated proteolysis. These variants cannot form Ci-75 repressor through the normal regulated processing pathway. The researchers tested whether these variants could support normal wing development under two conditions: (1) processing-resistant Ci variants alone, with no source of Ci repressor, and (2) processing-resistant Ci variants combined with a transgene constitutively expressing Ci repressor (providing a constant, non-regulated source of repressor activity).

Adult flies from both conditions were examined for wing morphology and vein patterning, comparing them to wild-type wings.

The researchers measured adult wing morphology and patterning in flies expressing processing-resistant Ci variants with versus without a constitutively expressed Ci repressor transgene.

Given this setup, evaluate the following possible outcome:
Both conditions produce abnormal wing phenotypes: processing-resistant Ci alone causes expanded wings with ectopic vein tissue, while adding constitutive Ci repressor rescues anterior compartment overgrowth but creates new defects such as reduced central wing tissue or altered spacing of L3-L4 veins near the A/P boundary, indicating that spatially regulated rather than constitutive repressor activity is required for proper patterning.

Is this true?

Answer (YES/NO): NO